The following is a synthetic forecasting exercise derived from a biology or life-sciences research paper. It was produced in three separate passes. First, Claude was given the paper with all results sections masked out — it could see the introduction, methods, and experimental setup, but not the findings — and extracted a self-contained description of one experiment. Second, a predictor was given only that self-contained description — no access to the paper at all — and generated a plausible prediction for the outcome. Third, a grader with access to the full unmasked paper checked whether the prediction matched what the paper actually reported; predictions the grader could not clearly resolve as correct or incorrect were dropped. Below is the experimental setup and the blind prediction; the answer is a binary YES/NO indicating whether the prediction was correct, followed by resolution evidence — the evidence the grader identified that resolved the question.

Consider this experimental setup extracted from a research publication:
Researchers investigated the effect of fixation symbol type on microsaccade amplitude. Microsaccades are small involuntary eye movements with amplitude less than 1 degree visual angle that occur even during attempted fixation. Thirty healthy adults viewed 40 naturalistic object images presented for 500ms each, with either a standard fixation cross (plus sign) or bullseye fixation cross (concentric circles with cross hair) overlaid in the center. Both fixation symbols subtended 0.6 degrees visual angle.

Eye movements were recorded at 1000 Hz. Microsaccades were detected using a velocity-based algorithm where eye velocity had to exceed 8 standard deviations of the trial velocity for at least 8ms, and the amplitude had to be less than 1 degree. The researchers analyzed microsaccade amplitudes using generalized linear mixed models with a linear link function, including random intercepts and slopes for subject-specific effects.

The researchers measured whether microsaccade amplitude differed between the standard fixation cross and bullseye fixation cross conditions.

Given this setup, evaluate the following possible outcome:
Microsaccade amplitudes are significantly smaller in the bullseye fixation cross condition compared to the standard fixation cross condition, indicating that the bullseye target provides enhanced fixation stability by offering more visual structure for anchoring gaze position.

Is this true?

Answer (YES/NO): YES